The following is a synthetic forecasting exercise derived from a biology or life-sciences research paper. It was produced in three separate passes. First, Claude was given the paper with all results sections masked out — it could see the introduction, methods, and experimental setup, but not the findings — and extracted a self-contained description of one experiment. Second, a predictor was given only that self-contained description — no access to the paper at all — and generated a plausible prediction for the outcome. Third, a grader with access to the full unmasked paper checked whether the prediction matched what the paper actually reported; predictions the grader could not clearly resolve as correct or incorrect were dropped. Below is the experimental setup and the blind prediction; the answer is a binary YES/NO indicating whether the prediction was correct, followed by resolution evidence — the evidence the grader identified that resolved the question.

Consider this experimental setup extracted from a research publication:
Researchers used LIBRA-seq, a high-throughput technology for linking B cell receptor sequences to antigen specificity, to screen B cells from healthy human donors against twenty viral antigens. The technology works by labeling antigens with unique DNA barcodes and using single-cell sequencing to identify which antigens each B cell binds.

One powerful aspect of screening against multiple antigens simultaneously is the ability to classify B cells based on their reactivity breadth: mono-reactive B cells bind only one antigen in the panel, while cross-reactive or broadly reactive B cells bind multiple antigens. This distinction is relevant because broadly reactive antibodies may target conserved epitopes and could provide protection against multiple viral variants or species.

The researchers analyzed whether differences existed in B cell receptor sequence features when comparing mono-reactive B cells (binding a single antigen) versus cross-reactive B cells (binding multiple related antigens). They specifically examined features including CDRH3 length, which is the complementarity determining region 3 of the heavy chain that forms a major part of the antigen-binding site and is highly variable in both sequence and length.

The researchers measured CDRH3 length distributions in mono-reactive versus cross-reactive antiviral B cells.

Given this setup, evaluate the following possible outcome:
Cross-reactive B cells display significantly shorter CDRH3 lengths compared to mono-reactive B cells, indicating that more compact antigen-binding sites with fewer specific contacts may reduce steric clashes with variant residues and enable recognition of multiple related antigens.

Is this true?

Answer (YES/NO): NO